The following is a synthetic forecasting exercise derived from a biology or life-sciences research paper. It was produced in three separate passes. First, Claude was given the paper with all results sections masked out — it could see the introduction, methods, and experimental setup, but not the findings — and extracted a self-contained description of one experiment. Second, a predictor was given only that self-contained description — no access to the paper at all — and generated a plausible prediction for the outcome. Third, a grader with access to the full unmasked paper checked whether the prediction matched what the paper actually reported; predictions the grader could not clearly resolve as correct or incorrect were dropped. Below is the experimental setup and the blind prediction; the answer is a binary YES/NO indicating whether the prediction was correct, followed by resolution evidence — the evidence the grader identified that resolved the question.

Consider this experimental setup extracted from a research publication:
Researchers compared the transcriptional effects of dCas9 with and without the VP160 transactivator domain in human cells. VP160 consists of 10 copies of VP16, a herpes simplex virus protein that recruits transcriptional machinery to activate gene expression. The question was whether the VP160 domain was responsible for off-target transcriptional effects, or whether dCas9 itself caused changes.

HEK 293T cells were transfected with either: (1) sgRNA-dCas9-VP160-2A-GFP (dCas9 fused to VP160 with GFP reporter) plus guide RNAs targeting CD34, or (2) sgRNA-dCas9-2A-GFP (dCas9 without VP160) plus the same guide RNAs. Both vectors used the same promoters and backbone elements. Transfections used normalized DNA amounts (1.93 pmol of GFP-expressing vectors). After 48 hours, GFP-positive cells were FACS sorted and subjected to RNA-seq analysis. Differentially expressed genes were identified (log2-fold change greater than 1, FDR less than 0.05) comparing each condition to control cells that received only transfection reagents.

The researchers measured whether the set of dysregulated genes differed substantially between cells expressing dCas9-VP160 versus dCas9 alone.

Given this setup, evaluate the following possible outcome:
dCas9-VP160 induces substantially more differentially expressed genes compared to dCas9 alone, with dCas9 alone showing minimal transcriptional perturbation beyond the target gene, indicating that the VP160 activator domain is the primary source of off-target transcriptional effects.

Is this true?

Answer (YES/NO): NO